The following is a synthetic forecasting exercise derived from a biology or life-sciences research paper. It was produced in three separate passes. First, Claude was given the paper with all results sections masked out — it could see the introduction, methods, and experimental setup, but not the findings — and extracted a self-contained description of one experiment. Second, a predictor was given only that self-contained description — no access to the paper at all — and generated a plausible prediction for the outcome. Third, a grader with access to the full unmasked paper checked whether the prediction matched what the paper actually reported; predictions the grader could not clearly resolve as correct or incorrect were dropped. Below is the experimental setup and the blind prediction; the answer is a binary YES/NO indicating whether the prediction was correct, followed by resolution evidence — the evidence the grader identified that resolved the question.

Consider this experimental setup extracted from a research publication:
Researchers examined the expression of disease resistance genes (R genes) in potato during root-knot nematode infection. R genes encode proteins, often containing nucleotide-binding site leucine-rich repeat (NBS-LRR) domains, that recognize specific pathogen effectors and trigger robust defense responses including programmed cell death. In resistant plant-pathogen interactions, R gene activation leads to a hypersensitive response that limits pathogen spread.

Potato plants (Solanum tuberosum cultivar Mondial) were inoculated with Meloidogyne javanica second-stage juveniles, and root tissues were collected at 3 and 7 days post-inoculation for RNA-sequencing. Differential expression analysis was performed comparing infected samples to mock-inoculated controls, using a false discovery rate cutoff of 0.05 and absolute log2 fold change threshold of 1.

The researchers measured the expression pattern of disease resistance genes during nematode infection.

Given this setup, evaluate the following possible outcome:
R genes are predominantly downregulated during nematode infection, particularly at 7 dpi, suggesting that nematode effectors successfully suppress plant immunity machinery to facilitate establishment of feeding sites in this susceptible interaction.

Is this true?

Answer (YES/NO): NO